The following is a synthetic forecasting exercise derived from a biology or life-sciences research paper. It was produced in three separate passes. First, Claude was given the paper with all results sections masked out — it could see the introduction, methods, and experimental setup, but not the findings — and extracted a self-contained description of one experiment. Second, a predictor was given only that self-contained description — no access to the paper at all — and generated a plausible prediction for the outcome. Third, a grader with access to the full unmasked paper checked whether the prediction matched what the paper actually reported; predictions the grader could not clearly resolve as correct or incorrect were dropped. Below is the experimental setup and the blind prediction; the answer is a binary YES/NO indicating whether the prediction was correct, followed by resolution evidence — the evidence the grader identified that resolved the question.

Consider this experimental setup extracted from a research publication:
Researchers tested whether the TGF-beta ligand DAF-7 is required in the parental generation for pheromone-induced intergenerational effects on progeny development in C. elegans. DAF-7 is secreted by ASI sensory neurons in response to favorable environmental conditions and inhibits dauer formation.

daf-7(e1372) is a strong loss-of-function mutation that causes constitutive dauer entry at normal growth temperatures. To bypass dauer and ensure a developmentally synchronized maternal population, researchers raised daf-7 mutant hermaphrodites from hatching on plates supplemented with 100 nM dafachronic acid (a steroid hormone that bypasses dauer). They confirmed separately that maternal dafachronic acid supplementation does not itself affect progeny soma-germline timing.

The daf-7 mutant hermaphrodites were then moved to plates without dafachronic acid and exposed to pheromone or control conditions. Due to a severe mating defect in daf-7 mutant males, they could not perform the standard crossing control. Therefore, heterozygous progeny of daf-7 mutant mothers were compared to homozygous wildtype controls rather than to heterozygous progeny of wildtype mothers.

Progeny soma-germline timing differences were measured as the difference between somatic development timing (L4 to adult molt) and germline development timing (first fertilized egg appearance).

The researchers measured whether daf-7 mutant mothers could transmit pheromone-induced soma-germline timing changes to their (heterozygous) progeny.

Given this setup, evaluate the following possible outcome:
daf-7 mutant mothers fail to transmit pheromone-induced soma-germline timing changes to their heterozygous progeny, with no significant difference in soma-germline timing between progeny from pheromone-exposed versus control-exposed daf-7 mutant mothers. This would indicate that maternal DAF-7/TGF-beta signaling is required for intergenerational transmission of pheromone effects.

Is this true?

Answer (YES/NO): YES